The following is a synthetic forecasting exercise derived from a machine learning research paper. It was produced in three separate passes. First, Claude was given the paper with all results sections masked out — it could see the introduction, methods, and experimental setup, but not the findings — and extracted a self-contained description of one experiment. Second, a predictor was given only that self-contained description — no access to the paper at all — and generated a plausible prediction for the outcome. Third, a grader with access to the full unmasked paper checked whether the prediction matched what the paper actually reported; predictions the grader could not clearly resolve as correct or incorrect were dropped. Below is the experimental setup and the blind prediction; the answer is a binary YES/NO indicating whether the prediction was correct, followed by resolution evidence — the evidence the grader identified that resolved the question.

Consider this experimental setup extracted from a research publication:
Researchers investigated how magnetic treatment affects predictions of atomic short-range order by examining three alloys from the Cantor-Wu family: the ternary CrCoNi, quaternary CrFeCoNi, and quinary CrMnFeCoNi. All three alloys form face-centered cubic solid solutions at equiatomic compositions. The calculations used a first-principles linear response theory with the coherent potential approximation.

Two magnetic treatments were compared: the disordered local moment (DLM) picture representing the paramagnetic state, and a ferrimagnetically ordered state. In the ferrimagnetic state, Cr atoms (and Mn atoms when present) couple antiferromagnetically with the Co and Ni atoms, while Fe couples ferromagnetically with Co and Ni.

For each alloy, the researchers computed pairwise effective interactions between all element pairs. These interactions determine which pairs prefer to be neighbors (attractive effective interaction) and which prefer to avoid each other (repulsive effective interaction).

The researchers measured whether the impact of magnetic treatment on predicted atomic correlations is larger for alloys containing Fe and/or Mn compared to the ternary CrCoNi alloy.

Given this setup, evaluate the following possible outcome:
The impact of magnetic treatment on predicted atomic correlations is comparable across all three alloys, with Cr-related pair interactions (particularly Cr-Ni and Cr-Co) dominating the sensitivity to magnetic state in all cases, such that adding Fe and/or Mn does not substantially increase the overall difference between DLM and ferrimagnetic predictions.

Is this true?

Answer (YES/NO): NO